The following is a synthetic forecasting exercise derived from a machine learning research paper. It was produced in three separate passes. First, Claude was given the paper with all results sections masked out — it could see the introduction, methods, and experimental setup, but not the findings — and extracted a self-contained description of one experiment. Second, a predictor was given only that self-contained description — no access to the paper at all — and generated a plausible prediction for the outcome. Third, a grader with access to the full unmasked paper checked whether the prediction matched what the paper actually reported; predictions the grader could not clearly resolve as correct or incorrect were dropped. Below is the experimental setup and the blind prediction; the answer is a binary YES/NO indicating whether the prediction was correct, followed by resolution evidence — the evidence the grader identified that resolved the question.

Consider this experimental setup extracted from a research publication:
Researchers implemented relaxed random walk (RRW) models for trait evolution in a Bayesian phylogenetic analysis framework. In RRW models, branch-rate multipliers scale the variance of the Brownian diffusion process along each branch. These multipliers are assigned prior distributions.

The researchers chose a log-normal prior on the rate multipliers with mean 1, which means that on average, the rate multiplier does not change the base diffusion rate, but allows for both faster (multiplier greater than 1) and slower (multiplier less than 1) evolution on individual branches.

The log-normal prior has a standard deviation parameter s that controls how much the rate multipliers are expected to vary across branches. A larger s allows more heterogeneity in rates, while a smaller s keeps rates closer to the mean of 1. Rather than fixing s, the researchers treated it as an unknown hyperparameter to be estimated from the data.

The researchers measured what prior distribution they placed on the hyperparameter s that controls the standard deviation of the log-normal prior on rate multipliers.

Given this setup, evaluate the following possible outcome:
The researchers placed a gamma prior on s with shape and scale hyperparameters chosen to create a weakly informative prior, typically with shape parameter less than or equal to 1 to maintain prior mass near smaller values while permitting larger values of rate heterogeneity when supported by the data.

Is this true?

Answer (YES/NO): NO